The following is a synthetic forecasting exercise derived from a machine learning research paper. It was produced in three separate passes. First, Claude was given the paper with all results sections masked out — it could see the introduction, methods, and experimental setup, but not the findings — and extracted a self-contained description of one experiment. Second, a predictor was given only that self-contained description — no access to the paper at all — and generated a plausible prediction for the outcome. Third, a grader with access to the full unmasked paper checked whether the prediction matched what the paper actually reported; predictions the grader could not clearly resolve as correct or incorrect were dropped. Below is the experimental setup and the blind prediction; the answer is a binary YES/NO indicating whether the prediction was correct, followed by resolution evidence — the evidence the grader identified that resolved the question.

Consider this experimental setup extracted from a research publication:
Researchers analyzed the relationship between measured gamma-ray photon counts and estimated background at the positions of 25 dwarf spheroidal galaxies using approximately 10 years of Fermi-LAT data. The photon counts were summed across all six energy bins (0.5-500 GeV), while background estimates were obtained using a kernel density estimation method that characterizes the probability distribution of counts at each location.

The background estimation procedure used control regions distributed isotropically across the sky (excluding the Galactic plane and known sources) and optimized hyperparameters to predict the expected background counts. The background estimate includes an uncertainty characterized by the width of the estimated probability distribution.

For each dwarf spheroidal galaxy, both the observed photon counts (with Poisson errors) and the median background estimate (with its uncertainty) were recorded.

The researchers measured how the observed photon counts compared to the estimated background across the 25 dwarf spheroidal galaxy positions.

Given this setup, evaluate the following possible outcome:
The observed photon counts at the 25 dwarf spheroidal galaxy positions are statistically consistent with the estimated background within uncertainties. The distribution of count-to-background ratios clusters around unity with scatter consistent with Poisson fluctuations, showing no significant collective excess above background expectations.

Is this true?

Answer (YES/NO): YES